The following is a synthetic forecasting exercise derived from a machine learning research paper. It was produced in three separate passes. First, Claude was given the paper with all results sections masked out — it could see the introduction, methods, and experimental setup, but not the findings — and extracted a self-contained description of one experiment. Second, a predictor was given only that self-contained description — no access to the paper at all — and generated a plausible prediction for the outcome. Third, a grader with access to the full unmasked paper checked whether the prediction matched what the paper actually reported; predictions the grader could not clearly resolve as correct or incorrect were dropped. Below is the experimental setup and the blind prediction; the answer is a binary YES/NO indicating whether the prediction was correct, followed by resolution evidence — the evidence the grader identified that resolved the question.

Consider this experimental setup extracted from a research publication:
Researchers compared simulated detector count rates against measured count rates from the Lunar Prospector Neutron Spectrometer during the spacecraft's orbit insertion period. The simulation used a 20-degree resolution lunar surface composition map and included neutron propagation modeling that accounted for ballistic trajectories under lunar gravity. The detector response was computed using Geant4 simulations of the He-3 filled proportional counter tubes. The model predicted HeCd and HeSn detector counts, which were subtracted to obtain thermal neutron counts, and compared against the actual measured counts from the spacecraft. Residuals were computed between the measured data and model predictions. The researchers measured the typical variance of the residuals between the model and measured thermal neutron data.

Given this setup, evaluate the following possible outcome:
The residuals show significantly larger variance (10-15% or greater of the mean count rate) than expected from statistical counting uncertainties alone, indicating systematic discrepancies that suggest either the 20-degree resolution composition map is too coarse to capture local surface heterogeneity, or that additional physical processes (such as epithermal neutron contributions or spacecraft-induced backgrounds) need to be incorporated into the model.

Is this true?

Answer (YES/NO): NO